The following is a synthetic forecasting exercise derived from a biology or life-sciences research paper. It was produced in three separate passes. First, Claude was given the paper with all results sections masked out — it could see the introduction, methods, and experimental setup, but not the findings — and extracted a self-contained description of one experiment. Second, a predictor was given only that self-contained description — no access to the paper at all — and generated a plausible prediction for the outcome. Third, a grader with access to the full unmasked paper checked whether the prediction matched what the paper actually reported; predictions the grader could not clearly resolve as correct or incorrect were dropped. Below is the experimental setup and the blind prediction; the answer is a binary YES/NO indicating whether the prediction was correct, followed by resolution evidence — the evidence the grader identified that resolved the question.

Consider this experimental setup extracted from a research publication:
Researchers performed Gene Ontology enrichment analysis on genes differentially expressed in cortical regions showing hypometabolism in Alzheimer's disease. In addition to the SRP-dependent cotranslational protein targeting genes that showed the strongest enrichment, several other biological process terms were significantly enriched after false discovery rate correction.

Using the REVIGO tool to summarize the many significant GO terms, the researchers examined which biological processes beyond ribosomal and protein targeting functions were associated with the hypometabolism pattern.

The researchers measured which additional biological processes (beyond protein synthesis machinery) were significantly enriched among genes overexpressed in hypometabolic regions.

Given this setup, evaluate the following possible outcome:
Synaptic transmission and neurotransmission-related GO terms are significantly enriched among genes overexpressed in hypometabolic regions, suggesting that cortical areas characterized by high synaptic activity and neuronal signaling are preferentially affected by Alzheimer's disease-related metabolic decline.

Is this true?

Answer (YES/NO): NO